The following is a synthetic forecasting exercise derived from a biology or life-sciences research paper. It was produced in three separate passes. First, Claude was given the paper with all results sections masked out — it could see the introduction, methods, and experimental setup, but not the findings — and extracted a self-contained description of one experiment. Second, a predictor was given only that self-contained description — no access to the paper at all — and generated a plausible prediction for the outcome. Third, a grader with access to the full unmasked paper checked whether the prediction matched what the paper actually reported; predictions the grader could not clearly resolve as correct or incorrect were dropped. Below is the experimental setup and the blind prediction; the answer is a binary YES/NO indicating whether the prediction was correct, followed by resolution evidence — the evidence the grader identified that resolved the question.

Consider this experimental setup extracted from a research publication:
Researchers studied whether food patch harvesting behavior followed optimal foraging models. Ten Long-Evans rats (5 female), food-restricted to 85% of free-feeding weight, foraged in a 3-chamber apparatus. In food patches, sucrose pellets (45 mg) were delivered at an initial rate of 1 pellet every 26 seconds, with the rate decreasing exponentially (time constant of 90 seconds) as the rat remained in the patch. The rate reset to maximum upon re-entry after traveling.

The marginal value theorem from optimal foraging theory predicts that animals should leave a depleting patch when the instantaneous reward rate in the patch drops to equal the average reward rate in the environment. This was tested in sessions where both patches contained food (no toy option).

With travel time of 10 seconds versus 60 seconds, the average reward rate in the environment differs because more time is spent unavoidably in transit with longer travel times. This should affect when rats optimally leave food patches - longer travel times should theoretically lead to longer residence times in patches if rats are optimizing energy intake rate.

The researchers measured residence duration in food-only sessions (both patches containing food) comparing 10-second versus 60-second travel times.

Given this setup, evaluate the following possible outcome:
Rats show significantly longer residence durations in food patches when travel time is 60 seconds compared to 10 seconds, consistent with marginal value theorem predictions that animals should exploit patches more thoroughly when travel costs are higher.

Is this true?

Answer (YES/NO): YES